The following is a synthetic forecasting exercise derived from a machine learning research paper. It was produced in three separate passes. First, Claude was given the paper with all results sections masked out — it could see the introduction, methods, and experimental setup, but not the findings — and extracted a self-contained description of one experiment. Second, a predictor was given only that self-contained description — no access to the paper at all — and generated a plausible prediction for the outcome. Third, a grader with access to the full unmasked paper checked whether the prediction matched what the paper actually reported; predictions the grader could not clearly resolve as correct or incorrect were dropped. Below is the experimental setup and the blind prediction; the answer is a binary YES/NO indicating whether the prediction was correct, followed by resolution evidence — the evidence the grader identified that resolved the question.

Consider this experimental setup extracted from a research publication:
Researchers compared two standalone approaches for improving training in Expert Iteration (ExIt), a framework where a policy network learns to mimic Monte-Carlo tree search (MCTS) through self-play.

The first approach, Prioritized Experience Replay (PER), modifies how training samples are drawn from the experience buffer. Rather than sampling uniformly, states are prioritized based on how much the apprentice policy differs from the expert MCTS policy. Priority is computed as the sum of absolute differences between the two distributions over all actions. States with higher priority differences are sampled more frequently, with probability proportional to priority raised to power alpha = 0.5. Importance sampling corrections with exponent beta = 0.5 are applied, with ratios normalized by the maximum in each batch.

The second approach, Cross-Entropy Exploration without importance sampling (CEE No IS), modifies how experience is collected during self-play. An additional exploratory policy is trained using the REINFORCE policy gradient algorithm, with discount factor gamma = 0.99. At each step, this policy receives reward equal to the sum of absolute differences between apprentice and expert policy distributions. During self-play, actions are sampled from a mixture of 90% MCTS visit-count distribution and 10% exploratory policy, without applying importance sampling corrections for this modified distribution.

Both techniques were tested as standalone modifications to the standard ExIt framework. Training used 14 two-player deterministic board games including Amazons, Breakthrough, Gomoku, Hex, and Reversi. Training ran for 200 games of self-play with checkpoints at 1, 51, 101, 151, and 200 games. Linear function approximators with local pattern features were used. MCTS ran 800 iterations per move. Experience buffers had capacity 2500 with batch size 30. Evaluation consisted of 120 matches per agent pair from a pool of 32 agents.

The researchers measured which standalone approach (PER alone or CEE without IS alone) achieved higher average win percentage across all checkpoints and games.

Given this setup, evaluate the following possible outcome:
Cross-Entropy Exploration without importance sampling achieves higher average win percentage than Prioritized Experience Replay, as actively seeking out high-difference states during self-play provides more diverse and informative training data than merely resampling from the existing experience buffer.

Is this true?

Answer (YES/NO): NO